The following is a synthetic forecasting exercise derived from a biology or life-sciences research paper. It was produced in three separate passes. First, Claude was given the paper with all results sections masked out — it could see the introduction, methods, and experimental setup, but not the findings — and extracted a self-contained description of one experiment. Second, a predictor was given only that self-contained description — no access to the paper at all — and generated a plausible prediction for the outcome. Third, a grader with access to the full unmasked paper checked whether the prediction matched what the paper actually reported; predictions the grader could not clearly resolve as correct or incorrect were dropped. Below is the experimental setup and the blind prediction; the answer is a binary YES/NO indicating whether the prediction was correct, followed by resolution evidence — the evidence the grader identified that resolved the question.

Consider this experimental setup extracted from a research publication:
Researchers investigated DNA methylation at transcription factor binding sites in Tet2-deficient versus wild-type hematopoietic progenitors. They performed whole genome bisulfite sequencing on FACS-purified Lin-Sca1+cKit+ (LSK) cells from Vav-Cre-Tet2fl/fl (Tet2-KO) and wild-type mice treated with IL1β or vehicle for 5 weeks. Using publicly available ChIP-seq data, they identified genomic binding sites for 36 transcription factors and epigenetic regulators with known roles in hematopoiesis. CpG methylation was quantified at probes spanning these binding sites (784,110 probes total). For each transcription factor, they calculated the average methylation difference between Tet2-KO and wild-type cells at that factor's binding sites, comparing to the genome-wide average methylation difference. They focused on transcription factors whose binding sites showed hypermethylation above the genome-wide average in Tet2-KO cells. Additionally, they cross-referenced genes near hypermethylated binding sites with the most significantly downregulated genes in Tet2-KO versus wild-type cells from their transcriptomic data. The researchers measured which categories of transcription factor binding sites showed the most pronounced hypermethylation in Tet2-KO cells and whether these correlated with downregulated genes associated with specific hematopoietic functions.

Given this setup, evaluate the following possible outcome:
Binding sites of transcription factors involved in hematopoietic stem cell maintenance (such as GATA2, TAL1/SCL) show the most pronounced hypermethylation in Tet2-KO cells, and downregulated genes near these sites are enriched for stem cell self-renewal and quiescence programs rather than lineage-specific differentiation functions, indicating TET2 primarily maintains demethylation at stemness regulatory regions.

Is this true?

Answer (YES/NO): NO